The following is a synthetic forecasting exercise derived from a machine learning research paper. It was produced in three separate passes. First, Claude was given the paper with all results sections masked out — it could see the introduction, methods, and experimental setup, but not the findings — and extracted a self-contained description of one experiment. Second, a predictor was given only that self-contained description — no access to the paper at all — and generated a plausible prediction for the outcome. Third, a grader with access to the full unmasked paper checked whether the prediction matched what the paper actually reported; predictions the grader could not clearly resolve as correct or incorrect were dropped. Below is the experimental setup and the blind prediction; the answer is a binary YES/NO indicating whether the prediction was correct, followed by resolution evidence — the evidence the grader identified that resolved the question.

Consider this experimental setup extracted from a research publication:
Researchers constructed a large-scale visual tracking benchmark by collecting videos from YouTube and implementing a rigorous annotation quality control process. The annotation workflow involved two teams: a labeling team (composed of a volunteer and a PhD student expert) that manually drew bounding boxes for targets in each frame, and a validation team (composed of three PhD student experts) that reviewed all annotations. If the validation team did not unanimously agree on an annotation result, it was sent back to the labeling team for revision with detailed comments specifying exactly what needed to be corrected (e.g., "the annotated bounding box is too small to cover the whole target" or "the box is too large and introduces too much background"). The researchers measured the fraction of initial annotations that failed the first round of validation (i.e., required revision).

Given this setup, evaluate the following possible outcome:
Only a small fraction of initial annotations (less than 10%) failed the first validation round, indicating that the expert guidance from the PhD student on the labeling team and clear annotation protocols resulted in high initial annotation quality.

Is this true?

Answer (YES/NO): NO